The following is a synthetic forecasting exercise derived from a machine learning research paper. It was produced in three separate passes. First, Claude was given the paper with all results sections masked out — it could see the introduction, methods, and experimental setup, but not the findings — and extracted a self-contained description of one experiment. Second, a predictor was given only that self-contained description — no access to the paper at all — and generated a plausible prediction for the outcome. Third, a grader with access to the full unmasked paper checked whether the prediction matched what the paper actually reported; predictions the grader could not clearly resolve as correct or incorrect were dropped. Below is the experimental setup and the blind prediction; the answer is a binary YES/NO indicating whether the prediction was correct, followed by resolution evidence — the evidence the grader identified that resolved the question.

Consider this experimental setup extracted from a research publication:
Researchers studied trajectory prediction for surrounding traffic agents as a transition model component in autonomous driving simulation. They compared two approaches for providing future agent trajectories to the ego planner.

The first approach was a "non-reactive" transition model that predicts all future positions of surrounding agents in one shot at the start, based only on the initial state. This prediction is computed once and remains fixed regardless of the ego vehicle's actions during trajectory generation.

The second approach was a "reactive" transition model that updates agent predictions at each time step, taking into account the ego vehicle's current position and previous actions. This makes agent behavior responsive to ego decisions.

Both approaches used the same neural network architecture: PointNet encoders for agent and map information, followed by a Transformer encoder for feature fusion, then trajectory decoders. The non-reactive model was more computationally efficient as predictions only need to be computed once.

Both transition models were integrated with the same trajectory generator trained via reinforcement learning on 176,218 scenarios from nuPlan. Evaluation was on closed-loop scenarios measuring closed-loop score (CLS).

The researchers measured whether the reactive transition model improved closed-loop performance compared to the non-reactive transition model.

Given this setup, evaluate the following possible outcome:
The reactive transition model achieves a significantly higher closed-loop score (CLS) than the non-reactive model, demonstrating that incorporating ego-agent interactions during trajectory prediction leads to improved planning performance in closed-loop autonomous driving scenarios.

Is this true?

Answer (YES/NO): NO